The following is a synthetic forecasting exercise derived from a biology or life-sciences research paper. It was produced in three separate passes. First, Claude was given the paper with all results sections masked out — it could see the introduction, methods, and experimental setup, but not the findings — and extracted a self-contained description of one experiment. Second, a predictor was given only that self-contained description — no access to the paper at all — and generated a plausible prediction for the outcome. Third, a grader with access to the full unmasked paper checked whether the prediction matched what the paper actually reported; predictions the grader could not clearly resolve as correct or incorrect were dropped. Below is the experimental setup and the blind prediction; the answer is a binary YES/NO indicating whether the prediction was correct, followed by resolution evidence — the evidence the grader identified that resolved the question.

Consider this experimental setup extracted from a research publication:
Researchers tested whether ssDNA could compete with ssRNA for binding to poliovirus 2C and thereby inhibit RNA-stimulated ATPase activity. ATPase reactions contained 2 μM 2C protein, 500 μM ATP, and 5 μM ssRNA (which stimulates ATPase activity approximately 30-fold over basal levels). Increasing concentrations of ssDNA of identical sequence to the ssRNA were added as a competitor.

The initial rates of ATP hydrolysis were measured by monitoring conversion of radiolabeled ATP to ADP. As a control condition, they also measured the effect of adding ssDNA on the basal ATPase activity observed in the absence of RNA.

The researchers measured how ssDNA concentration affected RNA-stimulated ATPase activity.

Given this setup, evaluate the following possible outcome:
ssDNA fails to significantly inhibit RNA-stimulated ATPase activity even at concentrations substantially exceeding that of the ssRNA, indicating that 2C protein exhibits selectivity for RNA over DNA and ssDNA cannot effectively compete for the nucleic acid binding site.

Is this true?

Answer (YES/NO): NO